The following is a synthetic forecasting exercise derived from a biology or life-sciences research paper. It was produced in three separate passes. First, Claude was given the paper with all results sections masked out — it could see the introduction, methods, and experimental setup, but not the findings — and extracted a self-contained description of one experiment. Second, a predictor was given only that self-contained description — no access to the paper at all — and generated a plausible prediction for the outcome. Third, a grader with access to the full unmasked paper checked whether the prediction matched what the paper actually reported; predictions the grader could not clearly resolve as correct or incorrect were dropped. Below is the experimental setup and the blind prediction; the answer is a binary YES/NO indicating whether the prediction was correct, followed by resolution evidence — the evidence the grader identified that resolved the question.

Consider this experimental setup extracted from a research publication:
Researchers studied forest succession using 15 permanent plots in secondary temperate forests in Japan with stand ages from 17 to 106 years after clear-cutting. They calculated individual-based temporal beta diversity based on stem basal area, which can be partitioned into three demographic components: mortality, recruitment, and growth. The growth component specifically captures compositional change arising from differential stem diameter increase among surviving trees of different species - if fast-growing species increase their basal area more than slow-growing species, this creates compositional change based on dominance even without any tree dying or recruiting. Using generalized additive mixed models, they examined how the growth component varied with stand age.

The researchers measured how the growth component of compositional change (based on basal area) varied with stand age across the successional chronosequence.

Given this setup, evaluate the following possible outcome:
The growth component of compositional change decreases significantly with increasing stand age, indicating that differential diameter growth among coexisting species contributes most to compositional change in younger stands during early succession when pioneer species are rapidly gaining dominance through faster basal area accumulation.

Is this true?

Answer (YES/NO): YES